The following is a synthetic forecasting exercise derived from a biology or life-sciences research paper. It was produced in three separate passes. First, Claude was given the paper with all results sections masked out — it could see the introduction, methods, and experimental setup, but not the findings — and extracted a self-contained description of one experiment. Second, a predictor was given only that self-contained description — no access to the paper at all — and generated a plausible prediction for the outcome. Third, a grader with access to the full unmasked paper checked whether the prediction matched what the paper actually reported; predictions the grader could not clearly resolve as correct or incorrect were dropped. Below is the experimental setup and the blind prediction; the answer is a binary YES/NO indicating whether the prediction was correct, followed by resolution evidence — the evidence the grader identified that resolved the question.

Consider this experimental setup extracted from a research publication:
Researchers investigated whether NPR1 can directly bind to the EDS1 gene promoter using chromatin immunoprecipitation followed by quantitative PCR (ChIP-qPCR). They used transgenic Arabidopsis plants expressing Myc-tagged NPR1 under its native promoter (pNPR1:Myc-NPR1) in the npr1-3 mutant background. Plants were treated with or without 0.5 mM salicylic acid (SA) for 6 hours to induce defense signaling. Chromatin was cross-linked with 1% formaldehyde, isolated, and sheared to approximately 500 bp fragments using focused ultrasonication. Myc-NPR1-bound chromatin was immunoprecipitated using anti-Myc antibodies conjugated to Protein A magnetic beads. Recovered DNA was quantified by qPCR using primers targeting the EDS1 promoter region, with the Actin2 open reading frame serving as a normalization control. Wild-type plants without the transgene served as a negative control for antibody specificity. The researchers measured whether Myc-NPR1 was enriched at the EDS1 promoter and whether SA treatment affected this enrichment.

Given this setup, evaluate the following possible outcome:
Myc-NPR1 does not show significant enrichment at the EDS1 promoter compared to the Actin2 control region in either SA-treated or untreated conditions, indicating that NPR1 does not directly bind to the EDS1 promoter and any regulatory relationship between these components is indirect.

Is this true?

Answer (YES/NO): NO